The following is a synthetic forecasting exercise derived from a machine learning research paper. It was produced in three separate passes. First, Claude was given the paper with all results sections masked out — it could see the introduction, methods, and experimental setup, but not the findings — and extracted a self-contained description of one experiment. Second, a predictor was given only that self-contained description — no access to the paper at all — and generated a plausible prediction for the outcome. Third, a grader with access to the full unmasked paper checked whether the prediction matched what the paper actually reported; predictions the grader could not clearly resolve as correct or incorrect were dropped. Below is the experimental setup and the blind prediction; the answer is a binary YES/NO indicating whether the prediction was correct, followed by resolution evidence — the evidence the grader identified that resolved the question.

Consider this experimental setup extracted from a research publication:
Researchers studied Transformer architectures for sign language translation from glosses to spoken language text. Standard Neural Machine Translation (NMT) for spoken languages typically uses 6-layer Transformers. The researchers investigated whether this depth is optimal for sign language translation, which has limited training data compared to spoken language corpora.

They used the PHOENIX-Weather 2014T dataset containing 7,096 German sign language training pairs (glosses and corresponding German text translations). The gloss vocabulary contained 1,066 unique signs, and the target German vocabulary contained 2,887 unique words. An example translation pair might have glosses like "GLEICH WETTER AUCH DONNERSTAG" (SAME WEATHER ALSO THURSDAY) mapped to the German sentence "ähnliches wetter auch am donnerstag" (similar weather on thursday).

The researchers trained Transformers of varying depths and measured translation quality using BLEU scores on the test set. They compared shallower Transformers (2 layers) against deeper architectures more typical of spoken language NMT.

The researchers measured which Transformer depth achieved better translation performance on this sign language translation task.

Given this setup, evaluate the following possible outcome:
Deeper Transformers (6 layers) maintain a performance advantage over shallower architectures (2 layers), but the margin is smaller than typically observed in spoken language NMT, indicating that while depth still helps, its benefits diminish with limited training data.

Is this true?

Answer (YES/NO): NO